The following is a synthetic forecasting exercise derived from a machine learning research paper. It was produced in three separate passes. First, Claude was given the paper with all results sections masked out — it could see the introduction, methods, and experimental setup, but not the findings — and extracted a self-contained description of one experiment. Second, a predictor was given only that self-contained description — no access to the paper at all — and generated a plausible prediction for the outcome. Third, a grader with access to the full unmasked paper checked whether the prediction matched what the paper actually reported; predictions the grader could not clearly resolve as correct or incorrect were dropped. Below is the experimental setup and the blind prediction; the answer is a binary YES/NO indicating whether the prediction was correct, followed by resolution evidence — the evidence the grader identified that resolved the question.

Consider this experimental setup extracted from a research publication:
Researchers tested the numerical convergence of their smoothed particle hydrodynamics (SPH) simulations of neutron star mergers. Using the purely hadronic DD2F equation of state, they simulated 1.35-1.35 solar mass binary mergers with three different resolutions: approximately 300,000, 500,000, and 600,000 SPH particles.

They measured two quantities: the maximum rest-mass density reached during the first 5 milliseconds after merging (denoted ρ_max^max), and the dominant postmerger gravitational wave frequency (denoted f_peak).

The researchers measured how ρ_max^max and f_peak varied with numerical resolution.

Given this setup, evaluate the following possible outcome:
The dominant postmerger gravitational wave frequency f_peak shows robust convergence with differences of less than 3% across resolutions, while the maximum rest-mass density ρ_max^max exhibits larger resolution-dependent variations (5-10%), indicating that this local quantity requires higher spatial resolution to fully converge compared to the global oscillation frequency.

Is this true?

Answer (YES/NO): YES